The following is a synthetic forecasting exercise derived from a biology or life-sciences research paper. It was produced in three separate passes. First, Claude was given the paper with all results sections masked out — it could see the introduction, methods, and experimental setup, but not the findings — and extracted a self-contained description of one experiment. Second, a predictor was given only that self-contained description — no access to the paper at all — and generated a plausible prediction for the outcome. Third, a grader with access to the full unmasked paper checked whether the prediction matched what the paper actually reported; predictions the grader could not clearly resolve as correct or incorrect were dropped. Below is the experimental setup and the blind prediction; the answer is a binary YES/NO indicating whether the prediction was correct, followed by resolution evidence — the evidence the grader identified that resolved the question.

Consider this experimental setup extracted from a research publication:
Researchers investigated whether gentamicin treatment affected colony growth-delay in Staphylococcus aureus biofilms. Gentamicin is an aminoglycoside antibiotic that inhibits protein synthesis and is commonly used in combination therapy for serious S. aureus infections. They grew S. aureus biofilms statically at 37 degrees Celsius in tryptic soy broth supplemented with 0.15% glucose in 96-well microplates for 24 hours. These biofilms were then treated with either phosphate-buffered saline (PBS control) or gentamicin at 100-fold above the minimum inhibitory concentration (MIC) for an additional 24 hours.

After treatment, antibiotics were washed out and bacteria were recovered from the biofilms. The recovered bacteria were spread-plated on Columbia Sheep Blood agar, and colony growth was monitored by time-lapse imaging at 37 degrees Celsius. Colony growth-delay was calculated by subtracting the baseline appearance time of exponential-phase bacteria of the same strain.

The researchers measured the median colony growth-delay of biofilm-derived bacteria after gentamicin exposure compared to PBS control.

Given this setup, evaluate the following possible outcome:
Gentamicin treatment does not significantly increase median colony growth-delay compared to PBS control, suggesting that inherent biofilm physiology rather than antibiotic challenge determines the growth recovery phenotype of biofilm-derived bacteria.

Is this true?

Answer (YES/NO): NO